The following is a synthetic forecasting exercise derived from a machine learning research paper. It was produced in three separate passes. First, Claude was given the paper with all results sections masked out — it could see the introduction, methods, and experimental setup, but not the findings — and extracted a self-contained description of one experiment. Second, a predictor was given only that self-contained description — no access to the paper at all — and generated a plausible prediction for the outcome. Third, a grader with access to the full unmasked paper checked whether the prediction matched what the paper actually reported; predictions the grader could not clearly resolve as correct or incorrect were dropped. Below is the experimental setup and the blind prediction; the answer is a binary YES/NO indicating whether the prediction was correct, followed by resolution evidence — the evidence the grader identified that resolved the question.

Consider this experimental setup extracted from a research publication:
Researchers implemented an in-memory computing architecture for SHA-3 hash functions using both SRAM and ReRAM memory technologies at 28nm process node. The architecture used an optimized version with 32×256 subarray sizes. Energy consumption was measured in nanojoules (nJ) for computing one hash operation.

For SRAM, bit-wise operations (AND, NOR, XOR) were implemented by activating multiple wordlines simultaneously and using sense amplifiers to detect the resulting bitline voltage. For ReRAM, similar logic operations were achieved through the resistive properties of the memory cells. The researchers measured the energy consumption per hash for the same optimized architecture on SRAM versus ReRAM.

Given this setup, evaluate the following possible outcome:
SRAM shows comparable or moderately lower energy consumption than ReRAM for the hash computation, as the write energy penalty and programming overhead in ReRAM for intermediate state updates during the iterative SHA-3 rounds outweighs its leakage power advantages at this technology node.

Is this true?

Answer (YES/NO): NO